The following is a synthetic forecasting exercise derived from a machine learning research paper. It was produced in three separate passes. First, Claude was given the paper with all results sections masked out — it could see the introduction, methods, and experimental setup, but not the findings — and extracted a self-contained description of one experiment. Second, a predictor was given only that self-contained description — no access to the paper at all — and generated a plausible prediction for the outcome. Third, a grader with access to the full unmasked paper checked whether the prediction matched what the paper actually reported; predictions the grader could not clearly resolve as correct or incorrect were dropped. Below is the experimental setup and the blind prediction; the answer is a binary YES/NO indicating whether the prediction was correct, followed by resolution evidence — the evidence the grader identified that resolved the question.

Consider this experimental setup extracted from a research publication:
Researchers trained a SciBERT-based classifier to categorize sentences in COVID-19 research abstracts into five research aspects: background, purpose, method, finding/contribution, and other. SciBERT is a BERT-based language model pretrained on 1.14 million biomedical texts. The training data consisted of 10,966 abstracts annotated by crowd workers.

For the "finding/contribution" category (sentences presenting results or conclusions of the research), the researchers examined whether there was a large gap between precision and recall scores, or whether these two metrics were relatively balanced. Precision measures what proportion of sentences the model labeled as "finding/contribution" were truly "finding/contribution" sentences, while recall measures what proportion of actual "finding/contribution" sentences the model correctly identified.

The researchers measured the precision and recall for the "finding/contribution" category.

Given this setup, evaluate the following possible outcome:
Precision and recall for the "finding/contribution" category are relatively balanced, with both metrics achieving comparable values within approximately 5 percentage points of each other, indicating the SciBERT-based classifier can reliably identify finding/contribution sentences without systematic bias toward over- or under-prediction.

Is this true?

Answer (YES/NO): YES